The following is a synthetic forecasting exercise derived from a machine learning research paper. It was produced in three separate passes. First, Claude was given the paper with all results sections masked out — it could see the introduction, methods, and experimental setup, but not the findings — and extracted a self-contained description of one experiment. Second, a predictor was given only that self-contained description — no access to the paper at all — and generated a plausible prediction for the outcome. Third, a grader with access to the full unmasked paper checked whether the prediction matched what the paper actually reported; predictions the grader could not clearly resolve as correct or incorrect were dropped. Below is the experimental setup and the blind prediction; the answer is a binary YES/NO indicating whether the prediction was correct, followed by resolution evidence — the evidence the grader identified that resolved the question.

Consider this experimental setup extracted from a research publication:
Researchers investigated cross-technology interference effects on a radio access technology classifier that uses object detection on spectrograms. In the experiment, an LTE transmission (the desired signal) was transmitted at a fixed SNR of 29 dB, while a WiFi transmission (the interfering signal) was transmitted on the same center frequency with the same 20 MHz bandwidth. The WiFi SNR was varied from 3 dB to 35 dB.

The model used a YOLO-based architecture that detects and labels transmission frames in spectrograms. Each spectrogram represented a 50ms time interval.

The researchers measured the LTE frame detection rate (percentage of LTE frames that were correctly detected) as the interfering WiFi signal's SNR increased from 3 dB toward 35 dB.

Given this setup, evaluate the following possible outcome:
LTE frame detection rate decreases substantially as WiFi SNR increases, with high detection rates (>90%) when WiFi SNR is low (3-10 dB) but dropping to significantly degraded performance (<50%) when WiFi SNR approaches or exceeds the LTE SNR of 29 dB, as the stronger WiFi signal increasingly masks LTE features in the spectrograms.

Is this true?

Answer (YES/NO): NO